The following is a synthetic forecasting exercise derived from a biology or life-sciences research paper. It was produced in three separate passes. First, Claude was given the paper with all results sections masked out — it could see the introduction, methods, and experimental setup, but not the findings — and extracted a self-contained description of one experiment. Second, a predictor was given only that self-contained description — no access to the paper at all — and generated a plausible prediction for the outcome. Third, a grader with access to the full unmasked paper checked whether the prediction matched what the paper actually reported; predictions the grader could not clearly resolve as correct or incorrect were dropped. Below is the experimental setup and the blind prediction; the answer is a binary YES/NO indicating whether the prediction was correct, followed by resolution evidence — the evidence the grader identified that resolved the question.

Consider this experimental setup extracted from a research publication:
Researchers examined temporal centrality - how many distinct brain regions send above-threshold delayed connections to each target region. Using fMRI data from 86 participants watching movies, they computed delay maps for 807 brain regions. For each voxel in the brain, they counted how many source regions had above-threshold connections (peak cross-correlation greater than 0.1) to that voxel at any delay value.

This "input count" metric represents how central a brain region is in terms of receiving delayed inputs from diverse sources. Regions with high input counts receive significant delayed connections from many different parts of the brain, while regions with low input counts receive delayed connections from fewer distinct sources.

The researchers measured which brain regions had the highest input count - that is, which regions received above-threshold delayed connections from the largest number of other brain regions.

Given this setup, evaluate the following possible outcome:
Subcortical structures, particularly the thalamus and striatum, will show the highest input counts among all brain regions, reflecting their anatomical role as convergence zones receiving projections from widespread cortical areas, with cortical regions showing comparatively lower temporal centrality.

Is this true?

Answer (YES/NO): NO